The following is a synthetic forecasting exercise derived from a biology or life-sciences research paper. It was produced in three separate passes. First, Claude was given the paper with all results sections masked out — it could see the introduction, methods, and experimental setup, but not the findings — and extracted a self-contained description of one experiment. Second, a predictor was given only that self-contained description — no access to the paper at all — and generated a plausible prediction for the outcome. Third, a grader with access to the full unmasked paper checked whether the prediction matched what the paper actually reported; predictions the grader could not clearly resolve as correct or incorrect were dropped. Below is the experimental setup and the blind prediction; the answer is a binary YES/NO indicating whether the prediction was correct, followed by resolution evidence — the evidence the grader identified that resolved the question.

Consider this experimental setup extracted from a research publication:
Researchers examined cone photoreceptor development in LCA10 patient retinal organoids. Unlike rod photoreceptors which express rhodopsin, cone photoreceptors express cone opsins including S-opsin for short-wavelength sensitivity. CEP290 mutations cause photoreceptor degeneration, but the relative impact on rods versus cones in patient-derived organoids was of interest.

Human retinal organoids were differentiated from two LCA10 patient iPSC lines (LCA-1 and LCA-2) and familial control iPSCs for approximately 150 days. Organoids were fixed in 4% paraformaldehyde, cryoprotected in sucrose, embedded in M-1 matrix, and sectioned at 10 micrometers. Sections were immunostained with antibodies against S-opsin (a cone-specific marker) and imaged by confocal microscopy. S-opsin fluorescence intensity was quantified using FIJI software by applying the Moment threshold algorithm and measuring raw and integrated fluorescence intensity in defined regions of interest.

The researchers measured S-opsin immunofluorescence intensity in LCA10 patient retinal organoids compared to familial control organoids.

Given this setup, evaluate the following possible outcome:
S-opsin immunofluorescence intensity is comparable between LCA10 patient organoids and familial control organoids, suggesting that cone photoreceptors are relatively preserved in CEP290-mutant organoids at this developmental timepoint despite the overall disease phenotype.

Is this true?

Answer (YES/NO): YES